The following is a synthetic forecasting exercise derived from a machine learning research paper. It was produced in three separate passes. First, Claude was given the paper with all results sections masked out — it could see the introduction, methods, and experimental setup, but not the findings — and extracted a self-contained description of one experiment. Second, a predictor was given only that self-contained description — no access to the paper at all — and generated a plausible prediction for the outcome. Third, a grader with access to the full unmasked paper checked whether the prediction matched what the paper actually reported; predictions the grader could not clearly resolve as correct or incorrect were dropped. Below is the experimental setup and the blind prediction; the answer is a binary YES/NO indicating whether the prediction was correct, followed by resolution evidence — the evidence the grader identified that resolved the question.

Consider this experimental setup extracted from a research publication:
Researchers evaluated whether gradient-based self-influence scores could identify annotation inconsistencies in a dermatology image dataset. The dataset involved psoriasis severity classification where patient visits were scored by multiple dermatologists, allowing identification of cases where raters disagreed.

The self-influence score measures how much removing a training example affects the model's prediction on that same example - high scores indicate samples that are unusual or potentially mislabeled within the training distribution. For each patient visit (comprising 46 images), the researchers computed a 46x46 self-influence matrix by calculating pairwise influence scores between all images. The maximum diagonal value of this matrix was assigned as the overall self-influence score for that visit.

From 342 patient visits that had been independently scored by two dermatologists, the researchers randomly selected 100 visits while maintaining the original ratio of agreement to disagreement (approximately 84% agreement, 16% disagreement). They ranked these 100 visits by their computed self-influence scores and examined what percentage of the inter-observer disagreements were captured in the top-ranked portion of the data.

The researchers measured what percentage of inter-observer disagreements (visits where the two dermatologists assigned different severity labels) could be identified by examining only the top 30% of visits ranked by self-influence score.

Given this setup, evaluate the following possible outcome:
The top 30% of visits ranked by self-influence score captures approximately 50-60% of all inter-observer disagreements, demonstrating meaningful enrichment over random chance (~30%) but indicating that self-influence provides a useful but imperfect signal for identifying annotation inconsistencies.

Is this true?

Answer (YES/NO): NO